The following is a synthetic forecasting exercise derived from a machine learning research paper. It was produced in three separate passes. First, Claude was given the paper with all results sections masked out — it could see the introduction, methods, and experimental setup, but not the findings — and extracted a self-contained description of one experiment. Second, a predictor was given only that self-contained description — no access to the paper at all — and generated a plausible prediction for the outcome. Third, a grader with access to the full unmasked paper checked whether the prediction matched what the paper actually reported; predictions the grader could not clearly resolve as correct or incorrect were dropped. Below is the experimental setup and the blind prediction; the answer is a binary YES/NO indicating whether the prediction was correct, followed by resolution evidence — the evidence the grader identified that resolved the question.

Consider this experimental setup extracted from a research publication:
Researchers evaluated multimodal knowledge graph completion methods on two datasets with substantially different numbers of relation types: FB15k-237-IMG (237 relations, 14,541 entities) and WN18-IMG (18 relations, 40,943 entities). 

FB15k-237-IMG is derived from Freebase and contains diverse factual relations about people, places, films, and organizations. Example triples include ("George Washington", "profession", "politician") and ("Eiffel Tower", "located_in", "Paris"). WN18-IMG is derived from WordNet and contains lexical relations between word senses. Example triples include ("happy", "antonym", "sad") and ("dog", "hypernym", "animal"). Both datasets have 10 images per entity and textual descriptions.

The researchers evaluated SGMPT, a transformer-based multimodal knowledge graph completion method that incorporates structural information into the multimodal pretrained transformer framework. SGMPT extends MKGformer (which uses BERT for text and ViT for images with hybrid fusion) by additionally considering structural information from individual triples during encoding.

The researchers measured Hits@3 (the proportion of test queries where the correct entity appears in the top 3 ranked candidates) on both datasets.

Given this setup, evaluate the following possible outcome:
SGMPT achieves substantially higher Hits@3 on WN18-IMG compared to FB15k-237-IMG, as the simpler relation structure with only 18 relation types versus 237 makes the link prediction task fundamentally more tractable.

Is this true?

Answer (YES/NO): YES